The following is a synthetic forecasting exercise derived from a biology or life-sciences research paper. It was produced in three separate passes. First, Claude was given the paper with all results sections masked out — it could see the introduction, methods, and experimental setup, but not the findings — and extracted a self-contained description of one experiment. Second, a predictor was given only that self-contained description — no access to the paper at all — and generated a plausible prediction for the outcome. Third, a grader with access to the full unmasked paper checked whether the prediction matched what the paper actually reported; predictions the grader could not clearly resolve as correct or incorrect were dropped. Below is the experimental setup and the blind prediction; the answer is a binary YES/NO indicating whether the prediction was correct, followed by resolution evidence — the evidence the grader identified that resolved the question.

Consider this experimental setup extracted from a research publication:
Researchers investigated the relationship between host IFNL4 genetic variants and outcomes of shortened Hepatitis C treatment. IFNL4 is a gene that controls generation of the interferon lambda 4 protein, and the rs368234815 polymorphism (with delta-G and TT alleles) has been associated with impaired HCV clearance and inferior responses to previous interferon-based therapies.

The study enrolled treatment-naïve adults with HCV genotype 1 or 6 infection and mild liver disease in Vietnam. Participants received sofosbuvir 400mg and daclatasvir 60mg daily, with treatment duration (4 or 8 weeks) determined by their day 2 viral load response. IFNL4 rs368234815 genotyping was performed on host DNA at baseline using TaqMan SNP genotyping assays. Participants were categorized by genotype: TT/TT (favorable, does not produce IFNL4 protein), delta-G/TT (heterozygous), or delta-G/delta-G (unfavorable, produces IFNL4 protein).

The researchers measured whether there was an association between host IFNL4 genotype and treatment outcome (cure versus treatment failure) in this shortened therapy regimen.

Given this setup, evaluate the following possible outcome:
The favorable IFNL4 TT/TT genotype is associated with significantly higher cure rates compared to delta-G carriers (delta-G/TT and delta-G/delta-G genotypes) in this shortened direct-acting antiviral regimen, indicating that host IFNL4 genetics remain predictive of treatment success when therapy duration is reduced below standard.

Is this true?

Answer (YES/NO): NO